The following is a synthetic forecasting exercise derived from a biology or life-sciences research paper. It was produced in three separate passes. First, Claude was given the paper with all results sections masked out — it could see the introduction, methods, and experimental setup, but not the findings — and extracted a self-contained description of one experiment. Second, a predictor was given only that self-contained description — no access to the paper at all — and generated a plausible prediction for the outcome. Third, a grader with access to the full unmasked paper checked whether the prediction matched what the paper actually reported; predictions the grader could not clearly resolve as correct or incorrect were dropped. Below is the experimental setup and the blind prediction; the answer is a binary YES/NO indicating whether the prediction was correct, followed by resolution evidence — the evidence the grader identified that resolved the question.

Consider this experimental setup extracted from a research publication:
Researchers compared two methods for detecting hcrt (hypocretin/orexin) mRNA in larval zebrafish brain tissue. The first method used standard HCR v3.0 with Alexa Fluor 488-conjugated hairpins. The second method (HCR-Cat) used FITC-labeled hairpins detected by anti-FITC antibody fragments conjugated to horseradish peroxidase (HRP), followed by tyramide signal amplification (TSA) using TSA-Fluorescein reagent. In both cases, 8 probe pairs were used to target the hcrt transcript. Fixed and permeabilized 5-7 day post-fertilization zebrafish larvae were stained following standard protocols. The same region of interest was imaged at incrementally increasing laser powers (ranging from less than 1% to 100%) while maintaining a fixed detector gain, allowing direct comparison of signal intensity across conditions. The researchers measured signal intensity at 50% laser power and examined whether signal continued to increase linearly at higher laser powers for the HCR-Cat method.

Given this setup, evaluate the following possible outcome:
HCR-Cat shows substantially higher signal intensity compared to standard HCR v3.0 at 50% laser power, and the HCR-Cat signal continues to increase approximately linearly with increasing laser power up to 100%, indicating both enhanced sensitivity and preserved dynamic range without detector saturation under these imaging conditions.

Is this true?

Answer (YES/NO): NO